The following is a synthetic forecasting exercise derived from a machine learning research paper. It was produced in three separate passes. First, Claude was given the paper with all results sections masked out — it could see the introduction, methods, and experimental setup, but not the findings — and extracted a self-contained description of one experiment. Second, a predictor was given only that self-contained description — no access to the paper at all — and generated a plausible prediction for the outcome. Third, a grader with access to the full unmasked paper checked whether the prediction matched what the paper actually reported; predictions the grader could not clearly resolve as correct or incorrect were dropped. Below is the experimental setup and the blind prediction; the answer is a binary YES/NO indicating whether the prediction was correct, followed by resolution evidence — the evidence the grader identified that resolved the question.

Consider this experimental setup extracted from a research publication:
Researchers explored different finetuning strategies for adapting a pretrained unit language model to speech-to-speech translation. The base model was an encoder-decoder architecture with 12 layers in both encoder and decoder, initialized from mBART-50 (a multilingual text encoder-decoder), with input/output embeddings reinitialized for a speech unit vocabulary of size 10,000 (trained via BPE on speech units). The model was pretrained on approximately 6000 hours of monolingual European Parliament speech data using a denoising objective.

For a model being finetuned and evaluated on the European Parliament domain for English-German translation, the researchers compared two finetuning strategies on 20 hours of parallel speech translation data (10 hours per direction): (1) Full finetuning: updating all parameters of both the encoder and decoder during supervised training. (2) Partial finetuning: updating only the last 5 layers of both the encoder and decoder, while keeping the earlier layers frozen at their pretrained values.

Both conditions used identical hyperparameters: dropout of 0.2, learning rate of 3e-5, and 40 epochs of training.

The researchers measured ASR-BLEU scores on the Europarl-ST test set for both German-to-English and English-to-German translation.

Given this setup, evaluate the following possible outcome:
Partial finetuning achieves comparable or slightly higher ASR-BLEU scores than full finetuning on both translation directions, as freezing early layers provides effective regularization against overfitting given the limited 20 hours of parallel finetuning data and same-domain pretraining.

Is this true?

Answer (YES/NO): YES